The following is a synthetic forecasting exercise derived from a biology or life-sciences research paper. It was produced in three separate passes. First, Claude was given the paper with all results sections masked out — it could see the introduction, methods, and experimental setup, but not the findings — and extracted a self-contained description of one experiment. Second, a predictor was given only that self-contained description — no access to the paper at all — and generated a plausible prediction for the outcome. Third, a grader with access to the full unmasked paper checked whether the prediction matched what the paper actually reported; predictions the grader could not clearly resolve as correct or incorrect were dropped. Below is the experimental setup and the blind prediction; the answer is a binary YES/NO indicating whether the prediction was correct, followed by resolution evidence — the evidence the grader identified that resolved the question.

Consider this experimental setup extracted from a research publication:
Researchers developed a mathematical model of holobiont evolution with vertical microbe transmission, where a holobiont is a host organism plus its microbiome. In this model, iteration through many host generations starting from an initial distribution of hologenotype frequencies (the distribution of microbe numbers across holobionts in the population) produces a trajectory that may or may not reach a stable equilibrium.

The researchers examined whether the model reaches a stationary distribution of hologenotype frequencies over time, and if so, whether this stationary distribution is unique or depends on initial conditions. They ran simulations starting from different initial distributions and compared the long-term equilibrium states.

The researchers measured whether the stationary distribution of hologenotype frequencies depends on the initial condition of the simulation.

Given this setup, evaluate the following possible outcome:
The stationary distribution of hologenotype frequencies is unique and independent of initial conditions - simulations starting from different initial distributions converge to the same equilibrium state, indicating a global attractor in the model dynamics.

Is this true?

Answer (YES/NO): NO